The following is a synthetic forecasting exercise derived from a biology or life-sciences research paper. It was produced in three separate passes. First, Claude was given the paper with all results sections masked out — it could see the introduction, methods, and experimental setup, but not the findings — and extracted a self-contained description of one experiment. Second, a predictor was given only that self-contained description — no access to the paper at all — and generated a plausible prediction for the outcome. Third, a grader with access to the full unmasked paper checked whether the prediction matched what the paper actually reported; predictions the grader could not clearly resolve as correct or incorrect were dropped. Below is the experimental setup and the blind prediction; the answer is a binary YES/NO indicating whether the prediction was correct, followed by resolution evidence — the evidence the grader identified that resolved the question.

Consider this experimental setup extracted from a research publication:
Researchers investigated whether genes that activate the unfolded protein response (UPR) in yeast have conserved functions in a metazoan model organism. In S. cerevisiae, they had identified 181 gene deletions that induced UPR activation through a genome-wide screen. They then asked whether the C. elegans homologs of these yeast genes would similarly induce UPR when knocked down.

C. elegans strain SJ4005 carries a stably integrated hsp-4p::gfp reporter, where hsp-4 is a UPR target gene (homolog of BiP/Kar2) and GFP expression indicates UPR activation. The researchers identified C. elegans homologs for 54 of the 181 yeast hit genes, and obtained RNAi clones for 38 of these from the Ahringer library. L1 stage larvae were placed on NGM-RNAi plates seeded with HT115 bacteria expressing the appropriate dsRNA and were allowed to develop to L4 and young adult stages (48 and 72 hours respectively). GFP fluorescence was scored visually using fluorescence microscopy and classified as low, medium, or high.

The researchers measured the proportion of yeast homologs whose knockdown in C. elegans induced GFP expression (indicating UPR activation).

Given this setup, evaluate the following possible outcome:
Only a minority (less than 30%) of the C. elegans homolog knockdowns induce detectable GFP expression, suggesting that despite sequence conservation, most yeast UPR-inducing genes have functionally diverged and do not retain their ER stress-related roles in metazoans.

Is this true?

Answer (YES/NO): YES